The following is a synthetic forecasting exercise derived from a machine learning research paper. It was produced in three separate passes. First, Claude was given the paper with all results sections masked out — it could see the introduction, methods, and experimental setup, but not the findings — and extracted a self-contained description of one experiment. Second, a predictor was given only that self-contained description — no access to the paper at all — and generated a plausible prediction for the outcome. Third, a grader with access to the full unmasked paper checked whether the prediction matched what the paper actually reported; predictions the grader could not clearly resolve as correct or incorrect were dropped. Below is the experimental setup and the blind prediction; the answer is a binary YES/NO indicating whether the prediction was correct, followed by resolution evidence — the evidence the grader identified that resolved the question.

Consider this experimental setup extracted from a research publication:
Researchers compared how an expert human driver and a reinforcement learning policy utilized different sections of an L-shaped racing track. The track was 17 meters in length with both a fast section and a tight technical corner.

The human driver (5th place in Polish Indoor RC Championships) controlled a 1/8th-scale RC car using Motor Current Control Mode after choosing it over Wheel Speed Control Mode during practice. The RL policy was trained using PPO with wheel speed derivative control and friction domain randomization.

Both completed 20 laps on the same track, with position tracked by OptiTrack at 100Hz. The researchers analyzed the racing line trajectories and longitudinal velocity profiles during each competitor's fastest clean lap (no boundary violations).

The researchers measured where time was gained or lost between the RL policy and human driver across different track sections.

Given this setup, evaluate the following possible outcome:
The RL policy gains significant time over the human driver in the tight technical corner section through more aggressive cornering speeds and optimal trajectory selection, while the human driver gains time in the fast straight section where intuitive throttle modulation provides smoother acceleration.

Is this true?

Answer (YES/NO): NO